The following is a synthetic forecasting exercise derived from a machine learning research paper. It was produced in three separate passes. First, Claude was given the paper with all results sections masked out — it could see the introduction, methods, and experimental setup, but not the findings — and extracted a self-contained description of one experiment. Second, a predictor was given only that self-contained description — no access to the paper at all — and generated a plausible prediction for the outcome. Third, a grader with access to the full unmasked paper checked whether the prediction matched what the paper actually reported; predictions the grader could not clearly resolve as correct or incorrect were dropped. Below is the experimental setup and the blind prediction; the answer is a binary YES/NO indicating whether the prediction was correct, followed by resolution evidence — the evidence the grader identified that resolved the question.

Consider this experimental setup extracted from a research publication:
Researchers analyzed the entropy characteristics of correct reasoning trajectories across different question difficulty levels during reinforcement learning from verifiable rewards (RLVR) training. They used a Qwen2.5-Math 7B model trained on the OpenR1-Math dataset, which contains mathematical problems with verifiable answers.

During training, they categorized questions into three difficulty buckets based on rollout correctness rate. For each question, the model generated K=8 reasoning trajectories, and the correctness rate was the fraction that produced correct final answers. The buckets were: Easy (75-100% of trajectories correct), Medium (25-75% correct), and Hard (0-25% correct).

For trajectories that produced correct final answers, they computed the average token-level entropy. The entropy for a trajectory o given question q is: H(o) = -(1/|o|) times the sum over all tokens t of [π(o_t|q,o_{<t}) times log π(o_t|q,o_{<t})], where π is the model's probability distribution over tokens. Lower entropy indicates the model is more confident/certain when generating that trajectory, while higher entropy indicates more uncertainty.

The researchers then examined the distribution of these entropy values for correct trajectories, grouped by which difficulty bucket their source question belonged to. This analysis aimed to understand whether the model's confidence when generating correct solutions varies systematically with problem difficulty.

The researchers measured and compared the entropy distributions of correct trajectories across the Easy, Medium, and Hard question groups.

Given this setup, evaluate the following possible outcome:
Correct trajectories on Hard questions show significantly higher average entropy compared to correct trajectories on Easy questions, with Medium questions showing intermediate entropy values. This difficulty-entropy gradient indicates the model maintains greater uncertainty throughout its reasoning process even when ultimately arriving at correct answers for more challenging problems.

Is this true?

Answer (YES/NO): NO